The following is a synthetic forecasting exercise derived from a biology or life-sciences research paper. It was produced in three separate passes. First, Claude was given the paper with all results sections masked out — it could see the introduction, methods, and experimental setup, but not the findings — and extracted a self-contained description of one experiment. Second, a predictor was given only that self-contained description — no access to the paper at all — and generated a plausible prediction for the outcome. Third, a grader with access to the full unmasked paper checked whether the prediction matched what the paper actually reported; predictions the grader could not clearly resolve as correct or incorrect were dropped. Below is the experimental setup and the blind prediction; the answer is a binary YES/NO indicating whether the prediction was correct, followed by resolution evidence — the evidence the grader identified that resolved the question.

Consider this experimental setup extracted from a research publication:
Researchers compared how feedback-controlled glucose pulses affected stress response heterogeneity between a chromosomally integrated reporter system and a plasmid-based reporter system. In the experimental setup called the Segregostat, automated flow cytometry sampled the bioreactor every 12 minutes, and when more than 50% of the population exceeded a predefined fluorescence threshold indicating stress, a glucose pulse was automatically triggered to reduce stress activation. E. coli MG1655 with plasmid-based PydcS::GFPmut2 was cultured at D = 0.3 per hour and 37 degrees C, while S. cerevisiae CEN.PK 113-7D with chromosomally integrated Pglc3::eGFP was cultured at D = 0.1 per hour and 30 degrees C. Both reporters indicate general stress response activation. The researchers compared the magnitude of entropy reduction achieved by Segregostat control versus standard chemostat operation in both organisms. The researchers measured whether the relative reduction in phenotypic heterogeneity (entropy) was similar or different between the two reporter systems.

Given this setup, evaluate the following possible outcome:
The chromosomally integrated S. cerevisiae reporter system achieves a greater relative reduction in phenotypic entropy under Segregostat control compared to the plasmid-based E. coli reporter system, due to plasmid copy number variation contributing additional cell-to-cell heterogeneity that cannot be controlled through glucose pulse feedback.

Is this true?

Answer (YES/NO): NO